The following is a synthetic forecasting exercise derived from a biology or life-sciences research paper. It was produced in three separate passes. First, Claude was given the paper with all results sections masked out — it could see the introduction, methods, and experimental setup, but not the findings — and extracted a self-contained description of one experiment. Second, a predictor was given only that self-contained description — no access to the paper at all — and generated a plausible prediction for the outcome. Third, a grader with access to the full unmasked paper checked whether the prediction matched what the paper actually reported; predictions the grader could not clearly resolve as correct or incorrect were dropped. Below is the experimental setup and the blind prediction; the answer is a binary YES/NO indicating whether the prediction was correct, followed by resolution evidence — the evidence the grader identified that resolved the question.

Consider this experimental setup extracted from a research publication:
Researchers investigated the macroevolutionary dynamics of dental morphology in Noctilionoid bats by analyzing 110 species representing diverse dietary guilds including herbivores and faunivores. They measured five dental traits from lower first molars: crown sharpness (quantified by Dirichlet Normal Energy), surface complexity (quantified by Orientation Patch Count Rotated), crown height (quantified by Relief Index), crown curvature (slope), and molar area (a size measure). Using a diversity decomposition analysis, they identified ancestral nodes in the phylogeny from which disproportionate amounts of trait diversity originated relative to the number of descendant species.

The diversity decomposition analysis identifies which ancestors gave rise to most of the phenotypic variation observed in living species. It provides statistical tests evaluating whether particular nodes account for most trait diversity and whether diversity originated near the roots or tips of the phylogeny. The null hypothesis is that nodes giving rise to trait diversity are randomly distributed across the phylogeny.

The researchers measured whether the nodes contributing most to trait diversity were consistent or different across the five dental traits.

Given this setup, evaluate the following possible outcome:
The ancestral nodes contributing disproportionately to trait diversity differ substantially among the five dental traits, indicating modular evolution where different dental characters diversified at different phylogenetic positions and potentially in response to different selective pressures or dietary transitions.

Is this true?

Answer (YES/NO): YES